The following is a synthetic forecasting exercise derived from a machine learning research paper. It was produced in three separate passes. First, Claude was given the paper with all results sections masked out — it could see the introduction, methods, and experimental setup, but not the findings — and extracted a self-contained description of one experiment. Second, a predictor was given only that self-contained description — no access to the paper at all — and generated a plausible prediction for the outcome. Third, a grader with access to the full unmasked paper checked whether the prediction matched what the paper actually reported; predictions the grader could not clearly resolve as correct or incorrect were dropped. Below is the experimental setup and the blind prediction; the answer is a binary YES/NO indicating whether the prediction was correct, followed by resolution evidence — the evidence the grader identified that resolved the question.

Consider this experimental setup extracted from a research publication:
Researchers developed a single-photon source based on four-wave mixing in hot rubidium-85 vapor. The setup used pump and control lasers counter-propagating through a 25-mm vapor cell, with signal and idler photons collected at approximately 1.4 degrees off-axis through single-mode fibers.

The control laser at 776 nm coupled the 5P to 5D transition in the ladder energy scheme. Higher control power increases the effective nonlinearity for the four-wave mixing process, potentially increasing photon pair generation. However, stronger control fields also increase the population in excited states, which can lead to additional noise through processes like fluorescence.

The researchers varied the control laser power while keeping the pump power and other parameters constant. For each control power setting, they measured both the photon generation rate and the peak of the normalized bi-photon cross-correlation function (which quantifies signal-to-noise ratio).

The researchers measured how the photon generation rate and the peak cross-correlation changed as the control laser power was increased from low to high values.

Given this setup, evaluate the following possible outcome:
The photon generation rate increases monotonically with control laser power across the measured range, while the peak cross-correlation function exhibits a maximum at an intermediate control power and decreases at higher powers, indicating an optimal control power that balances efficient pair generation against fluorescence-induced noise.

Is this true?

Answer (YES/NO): NO